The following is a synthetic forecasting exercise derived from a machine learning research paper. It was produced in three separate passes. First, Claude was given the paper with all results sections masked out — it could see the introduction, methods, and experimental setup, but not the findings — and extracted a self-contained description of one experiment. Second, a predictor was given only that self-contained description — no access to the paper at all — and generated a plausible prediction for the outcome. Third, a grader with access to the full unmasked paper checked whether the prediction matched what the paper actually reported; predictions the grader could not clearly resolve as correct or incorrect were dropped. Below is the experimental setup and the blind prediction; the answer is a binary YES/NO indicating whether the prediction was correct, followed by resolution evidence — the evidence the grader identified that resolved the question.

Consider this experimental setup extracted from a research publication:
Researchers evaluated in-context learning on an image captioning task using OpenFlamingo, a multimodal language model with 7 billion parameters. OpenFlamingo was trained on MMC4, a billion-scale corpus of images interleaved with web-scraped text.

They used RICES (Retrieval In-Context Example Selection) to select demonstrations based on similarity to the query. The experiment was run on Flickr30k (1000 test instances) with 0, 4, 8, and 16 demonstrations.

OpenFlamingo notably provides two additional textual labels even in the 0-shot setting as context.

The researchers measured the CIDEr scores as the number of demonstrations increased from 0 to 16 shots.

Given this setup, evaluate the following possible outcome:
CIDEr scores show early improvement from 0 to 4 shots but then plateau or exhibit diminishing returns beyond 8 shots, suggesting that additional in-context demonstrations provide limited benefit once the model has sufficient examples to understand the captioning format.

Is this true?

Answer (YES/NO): YES